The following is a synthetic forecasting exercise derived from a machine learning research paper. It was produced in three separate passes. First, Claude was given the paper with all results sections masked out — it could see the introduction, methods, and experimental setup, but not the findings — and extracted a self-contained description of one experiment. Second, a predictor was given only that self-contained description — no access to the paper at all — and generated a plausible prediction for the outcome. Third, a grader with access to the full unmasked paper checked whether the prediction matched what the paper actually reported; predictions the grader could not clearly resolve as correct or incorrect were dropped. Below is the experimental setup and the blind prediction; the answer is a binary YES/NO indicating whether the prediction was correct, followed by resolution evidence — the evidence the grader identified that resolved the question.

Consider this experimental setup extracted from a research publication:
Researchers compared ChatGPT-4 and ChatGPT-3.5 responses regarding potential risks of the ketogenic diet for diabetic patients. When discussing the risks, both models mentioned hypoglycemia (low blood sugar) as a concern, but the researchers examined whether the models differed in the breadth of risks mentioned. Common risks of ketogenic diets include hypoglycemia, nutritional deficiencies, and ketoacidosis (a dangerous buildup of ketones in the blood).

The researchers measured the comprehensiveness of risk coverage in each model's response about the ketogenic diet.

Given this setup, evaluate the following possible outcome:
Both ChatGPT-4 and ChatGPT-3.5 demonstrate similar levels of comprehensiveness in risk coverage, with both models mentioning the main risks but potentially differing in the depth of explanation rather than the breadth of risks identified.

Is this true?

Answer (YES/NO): NO